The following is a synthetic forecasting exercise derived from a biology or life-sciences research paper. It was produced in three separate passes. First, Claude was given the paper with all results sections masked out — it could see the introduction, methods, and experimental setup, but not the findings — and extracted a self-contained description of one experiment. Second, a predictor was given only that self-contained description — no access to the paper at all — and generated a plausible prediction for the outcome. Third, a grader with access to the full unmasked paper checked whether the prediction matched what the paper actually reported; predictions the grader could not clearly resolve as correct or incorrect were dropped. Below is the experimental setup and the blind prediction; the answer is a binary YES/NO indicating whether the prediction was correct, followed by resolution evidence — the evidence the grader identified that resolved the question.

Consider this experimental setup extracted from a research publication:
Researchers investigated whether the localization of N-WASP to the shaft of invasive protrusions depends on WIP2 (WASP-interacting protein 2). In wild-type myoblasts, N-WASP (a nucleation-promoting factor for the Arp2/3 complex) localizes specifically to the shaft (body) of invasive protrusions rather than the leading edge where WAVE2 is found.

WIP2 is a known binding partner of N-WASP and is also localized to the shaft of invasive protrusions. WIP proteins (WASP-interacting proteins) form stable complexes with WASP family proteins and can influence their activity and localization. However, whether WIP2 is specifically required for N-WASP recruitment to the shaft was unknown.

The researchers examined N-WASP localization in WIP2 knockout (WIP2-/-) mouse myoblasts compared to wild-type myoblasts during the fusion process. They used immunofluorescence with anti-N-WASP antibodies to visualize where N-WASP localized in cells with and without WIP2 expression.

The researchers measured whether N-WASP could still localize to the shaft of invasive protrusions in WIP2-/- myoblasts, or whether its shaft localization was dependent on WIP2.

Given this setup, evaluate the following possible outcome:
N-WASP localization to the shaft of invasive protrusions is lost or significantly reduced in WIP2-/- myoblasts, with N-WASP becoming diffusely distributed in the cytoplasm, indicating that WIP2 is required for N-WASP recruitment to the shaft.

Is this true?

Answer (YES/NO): NO